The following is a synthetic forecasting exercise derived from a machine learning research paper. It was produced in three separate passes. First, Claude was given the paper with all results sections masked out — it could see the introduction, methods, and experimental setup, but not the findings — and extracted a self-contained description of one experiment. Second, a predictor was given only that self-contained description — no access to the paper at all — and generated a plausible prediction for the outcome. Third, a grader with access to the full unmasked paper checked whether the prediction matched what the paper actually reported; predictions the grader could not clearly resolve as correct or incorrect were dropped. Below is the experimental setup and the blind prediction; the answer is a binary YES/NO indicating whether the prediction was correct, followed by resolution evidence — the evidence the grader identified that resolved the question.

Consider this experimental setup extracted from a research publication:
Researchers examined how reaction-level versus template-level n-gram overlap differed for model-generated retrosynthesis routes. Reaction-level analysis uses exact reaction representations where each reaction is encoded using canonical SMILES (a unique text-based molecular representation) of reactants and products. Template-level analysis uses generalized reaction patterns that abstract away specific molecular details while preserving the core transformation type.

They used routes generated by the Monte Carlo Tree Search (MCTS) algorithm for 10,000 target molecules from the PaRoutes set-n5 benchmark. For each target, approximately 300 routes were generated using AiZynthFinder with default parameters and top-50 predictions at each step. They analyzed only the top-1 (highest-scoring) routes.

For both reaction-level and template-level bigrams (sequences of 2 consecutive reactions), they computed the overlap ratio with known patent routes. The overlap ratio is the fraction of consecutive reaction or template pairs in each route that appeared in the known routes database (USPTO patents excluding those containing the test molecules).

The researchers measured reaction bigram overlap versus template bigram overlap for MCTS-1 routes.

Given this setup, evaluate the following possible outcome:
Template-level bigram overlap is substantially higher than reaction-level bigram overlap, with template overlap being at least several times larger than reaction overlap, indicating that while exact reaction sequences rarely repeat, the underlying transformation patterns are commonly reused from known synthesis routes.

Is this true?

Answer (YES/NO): YES